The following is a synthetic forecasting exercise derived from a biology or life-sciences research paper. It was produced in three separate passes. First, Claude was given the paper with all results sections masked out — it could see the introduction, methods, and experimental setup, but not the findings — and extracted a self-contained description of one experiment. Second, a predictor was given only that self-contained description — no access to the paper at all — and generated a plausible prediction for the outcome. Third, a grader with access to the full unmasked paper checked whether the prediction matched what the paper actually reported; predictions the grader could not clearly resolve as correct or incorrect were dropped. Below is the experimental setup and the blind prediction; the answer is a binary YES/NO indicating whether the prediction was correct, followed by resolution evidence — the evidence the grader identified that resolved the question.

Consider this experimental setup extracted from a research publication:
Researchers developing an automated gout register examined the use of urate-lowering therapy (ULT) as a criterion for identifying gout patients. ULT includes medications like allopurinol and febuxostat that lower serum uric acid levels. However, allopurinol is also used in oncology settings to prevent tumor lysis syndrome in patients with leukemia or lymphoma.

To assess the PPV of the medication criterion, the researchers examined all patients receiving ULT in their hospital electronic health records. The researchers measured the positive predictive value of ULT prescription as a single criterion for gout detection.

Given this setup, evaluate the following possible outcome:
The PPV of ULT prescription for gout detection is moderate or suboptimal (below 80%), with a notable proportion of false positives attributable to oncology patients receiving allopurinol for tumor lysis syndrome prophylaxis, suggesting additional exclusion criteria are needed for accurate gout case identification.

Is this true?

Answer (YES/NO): NO